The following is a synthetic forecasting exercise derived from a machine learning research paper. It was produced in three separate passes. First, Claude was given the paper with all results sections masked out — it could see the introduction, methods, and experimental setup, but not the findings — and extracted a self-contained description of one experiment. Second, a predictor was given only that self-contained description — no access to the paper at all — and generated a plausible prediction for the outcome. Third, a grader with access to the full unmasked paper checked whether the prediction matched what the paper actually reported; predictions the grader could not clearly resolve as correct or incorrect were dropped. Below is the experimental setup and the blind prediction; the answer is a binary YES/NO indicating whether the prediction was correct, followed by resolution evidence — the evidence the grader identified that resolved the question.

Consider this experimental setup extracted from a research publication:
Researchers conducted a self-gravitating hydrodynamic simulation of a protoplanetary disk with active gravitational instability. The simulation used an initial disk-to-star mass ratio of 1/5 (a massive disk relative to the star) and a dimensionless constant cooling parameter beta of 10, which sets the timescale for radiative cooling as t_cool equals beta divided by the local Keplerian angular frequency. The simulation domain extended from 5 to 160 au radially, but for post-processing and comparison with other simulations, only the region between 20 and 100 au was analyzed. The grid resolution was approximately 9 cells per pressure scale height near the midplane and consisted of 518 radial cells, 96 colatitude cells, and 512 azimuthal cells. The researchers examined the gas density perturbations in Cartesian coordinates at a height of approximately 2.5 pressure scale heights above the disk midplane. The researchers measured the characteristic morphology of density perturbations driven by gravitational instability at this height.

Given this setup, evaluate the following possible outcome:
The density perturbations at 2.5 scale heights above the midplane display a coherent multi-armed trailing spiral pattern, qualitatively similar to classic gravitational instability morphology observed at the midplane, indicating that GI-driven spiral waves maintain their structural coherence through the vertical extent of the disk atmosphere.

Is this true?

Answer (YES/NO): YES